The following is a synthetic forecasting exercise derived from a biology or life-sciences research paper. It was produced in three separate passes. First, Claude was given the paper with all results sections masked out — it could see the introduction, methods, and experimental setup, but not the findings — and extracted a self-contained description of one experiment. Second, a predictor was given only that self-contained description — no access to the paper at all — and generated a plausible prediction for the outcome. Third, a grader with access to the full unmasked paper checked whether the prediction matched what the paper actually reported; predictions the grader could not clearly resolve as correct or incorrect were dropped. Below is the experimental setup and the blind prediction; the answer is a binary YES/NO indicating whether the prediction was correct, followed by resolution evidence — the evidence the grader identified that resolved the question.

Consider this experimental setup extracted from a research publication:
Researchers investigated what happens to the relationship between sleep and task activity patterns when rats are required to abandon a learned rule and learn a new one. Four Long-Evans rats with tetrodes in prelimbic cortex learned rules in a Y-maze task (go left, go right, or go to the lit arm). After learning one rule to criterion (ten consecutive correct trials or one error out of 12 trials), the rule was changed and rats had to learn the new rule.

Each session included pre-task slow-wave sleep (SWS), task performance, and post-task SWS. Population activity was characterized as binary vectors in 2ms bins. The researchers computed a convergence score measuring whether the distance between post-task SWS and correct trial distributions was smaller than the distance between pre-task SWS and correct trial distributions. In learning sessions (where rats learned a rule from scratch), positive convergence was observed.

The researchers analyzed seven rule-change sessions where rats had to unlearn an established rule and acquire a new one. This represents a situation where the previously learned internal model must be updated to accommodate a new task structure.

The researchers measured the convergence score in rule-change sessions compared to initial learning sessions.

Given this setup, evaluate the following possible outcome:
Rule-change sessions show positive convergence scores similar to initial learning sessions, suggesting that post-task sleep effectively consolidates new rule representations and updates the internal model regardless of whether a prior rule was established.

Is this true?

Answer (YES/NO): NO